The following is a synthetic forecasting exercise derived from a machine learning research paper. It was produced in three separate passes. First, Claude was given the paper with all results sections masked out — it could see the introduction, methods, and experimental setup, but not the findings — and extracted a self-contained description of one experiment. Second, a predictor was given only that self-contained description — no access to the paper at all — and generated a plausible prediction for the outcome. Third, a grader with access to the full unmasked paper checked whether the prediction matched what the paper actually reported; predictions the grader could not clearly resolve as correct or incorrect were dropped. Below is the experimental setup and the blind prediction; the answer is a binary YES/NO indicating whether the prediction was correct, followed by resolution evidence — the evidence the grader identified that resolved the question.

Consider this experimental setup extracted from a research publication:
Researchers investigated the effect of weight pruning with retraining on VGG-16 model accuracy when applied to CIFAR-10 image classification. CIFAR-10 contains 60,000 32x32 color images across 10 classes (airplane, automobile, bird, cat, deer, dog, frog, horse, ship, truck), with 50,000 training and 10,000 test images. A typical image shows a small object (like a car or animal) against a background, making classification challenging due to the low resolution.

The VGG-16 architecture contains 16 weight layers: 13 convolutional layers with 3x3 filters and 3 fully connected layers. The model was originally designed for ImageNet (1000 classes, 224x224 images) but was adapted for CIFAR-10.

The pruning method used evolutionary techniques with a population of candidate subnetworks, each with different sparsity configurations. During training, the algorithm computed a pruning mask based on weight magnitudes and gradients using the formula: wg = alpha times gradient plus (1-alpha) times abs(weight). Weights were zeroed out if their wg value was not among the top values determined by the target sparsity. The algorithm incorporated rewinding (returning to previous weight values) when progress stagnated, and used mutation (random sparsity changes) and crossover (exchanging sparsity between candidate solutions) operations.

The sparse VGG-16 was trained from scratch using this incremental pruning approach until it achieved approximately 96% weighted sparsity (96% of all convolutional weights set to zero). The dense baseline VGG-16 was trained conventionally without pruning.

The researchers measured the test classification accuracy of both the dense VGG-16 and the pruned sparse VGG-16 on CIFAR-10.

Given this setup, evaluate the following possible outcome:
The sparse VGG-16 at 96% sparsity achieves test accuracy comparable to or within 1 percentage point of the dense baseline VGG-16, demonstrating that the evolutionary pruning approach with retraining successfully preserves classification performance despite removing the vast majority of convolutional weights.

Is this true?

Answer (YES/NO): NO